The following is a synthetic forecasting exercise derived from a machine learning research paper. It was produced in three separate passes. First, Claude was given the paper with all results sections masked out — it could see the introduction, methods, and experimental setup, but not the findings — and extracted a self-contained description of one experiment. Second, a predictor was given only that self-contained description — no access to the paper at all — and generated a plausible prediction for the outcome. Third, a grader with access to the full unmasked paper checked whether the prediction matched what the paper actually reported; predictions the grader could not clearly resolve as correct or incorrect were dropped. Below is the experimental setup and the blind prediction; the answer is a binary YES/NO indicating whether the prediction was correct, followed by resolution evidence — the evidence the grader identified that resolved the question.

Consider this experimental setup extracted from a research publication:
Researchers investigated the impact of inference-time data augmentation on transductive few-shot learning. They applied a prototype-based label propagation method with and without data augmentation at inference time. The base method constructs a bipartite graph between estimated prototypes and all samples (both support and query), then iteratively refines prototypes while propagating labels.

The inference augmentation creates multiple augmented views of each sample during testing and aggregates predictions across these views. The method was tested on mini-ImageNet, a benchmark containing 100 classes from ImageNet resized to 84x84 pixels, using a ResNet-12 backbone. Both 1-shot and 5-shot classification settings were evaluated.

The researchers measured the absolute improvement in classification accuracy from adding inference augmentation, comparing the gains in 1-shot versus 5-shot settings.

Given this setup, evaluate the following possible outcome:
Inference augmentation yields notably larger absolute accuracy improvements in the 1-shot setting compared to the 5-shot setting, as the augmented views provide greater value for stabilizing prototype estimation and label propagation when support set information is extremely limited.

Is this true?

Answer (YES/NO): YES